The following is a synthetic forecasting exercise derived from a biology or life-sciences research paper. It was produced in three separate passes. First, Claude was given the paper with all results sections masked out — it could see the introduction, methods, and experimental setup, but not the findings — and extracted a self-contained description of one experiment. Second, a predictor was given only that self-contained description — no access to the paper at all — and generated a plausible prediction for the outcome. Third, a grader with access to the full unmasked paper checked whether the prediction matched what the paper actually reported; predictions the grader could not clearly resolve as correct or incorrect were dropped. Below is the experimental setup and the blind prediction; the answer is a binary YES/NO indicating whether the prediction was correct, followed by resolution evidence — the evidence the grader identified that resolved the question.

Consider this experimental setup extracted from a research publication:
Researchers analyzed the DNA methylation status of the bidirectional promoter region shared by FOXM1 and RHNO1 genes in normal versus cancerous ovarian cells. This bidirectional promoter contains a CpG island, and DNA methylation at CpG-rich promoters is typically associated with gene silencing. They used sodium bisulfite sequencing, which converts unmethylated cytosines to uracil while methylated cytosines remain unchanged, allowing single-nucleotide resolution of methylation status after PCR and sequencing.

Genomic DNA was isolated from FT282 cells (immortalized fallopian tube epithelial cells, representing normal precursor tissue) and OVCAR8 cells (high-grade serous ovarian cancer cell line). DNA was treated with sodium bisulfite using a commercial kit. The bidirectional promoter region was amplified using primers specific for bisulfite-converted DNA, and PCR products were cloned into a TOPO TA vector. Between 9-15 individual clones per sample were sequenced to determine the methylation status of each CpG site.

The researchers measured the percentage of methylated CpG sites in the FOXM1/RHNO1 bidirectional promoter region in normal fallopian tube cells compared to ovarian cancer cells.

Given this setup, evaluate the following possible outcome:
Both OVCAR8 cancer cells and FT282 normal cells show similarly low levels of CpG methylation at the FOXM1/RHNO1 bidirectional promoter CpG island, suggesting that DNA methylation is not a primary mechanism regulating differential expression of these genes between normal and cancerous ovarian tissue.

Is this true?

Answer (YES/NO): YES